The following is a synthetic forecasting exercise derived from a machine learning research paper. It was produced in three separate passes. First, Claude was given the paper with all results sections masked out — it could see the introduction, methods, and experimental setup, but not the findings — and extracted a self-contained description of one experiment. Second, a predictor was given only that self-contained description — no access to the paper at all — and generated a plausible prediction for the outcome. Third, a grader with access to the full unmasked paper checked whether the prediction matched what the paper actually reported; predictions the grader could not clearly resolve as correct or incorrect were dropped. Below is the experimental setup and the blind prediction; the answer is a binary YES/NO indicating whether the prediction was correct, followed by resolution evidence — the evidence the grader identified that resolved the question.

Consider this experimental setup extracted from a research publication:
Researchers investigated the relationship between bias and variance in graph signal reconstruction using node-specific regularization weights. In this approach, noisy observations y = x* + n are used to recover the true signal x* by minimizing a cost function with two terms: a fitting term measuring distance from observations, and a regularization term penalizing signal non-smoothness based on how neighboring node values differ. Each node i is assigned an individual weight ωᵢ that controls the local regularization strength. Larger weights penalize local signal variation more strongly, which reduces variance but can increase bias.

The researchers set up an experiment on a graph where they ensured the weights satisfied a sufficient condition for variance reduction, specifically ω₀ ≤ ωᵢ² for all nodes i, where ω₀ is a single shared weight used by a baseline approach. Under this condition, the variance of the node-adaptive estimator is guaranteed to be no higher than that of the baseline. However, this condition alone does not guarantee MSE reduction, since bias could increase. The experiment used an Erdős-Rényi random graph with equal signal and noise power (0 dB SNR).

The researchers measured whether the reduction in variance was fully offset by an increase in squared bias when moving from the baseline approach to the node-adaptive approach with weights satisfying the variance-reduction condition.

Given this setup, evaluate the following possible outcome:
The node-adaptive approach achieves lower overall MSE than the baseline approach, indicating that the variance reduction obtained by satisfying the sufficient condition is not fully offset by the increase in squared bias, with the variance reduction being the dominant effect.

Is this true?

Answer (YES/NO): YES